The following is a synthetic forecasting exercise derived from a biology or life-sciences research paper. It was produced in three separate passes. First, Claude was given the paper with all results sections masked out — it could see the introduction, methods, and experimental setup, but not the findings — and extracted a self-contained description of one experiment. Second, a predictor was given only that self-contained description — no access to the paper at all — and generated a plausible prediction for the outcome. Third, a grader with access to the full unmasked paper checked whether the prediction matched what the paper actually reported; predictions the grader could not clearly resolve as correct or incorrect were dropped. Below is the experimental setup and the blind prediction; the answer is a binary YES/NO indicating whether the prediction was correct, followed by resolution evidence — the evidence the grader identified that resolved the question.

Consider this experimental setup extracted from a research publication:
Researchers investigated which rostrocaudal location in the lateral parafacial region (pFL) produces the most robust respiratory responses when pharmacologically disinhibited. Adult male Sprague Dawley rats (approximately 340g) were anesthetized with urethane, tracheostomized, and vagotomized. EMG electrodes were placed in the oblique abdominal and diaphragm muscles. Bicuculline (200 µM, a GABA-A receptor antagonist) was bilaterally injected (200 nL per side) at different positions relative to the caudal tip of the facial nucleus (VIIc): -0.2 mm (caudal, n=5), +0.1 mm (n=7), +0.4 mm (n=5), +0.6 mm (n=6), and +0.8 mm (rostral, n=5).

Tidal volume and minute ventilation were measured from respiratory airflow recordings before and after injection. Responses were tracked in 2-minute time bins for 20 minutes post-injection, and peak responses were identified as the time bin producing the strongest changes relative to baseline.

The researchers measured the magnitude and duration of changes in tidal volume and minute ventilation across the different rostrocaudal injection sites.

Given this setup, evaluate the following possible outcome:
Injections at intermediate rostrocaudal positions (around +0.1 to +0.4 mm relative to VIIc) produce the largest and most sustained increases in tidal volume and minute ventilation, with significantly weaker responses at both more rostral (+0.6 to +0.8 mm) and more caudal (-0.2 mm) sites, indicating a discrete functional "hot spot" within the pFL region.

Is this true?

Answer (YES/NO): NO